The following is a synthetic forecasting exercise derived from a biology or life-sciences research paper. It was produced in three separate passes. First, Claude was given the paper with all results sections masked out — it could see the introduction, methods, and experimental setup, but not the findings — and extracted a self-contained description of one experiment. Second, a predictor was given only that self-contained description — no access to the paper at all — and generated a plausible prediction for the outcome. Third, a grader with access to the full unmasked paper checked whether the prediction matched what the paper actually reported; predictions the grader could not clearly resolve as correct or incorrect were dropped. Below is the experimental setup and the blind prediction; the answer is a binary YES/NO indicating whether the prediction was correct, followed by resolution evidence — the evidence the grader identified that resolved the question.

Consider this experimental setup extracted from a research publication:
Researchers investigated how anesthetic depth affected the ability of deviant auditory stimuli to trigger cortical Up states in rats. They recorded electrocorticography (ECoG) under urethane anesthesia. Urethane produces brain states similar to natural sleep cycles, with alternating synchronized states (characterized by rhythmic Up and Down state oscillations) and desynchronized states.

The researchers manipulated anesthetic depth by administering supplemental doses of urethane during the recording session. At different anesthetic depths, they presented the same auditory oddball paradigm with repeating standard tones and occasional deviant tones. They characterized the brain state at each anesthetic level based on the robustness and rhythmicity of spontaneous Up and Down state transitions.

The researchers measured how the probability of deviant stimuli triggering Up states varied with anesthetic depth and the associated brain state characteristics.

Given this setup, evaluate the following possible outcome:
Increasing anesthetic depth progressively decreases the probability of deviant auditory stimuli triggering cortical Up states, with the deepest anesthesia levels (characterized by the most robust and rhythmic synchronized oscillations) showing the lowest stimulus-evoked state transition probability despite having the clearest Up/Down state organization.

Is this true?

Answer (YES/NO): NO